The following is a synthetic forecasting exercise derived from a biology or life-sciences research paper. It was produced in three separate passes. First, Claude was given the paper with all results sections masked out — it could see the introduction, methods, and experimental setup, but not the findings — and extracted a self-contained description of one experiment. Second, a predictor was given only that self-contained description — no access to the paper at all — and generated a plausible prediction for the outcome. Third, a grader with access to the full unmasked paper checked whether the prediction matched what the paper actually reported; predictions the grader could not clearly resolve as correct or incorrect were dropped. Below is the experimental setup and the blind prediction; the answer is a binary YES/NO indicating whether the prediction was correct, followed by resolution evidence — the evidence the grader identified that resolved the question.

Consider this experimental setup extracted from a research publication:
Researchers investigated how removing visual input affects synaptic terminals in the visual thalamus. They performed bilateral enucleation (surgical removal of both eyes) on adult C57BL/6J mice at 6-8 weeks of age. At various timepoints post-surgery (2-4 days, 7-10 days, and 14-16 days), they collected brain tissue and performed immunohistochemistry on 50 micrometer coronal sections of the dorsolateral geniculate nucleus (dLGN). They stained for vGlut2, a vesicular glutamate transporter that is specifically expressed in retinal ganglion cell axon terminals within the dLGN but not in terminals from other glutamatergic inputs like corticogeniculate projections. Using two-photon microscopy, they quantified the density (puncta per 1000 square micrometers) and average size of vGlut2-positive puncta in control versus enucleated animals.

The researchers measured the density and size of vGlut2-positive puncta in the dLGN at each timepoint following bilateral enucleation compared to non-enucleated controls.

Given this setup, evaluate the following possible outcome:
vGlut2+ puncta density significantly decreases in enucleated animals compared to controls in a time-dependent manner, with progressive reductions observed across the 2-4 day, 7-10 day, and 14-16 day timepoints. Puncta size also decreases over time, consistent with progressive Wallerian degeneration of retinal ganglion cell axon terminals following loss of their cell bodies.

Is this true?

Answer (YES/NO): NO